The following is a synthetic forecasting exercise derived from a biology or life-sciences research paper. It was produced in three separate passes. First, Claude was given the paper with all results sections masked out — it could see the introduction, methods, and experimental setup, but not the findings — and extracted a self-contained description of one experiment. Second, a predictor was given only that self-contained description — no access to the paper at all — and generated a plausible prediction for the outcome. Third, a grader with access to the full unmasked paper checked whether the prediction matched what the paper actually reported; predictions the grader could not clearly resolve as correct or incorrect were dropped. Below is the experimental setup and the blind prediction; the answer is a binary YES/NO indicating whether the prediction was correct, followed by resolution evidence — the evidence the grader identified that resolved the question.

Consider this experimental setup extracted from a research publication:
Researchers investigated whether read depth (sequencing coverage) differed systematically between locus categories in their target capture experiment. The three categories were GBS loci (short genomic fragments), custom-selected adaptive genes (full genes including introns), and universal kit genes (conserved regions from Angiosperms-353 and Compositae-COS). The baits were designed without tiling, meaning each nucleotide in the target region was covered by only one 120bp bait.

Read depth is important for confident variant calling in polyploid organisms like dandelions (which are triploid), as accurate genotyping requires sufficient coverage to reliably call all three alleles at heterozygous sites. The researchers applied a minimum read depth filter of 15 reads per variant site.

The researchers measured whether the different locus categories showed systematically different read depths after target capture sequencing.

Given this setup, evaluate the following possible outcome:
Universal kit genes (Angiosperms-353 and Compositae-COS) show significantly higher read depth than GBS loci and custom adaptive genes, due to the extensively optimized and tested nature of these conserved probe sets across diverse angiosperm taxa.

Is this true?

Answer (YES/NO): NO